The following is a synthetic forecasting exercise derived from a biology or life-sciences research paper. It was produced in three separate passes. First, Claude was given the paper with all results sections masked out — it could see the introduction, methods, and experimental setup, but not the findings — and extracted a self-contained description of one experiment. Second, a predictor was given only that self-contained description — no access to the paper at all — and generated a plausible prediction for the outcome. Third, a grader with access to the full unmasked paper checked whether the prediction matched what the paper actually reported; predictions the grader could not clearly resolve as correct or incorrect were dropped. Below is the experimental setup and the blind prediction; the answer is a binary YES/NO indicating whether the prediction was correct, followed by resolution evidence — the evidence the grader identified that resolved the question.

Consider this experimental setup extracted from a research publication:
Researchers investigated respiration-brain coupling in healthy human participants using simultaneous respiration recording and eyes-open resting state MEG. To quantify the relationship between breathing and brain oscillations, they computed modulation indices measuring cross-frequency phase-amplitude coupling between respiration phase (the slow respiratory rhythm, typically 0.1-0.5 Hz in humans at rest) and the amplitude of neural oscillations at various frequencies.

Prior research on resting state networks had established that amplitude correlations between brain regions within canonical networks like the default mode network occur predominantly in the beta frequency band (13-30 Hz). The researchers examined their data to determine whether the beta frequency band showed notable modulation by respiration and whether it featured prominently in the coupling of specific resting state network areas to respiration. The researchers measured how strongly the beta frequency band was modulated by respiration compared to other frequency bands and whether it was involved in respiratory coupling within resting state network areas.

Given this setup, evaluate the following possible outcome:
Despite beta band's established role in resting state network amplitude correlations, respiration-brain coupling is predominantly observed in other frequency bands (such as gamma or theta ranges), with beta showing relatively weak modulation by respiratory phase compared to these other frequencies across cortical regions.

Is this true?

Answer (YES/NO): NO